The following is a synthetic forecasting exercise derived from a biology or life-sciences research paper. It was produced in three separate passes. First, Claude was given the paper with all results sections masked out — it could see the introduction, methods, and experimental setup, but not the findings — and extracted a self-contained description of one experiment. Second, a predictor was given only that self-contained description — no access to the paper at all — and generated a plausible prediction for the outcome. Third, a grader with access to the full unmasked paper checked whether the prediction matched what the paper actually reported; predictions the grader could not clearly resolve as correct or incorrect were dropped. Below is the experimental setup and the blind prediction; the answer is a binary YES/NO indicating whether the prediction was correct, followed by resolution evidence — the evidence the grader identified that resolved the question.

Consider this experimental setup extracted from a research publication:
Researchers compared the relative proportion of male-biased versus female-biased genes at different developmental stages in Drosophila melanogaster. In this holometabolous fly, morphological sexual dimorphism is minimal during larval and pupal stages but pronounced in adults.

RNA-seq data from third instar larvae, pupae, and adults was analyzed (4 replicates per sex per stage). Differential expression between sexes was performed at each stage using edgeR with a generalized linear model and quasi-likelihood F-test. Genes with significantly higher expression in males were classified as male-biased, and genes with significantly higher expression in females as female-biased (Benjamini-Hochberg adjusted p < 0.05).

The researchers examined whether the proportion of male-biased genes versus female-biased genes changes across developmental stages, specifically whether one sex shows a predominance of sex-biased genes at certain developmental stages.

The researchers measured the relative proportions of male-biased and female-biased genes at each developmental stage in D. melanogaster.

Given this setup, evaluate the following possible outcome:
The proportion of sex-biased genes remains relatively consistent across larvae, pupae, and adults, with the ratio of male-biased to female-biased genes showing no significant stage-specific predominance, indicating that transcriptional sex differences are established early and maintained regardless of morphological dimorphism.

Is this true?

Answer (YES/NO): NO